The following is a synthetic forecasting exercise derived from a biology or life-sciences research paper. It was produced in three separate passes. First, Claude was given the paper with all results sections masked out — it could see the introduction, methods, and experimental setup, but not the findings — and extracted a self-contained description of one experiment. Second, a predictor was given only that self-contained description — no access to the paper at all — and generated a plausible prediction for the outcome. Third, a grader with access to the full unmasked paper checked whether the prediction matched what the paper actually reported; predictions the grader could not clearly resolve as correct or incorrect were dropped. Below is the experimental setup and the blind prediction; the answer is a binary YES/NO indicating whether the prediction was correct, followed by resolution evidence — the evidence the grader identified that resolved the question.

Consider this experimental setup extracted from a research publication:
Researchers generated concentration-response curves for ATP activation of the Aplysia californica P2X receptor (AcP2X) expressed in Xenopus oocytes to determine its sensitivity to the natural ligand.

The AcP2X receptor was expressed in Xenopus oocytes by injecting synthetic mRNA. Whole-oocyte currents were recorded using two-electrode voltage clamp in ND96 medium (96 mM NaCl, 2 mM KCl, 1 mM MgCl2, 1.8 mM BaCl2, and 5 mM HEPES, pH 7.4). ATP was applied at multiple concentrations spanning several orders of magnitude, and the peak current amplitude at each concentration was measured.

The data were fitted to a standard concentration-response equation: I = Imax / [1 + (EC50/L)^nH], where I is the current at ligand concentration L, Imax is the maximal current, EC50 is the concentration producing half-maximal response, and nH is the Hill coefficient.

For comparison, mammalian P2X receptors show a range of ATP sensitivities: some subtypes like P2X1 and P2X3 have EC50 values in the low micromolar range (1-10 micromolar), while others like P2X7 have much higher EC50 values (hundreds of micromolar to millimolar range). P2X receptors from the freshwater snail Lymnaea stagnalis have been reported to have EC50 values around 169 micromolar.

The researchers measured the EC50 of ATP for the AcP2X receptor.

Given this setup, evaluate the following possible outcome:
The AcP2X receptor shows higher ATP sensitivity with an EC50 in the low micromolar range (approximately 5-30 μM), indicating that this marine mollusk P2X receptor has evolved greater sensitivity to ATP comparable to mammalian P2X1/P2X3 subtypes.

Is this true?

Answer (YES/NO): NO